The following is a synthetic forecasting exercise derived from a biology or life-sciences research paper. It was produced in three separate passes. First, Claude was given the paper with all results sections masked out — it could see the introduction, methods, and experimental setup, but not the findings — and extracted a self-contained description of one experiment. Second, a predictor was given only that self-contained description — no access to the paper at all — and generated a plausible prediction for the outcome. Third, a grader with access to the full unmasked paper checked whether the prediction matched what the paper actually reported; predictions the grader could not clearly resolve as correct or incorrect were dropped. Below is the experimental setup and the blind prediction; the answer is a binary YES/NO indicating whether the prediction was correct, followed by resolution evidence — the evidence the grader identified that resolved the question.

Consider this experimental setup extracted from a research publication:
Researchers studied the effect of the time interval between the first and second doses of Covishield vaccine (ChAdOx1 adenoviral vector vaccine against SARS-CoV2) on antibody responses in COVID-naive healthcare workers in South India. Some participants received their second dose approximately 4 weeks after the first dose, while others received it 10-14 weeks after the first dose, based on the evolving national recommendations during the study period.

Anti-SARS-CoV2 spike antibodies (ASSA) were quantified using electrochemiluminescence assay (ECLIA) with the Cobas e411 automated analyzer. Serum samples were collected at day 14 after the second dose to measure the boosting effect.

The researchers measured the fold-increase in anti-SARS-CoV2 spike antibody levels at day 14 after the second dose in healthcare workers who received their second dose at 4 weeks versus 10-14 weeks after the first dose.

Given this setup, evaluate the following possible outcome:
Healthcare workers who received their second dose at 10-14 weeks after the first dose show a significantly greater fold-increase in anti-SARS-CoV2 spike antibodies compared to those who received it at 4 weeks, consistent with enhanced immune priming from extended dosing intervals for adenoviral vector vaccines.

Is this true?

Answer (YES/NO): YES